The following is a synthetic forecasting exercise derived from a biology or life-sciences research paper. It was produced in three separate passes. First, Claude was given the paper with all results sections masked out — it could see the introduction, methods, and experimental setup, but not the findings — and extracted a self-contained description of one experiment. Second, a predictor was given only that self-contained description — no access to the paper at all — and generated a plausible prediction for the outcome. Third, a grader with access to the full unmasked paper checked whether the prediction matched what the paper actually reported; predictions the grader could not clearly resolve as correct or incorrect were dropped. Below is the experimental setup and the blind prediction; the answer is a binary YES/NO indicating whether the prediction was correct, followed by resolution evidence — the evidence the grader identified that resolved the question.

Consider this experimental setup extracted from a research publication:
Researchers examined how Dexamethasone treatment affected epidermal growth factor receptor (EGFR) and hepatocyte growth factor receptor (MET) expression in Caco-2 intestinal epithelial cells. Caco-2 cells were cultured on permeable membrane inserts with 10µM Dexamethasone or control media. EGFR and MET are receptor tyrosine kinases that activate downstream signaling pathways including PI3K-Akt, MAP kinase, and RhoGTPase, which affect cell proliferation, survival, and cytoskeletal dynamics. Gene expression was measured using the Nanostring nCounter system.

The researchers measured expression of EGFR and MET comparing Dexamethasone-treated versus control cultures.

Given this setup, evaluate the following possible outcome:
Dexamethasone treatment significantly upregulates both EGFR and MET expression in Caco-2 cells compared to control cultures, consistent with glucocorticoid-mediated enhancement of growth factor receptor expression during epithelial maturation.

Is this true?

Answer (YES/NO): YES